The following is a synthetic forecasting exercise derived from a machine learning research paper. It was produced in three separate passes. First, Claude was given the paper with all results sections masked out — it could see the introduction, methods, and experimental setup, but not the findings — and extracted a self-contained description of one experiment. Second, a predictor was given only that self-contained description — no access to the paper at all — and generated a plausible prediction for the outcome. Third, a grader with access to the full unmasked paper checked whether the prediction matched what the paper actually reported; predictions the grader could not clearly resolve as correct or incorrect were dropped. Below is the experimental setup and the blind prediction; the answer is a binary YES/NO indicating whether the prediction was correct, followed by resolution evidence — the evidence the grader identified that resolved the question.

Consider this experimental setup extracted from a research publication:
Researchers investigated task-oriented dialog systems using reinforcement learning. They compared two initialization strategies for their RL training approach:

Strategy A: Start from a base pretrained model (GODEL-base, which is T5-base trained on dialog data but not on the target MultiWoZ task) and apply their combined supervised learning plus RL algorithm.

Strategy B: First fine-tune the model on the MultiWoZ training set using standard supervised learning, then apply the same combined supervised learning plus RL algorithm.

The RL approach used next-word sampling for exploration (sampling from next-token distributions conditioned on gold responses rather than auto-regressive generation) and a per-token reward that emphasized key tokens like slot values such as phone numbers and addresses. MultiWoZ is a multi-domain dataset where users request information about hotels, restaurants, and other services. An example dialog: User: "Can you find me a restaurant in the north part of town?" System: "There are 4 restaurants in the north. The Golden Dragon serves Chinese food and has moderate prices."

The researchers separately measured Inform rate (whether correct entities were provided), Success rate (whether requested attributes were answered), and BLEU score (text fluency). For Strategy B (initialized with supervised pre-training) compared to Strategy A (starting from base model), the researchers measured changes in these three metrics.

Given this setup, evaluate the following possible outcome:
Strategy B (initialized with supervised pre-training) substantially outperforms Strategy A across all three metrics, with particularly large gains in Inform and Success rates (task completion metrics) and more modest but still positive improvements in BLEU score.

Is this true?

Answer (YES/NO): NO